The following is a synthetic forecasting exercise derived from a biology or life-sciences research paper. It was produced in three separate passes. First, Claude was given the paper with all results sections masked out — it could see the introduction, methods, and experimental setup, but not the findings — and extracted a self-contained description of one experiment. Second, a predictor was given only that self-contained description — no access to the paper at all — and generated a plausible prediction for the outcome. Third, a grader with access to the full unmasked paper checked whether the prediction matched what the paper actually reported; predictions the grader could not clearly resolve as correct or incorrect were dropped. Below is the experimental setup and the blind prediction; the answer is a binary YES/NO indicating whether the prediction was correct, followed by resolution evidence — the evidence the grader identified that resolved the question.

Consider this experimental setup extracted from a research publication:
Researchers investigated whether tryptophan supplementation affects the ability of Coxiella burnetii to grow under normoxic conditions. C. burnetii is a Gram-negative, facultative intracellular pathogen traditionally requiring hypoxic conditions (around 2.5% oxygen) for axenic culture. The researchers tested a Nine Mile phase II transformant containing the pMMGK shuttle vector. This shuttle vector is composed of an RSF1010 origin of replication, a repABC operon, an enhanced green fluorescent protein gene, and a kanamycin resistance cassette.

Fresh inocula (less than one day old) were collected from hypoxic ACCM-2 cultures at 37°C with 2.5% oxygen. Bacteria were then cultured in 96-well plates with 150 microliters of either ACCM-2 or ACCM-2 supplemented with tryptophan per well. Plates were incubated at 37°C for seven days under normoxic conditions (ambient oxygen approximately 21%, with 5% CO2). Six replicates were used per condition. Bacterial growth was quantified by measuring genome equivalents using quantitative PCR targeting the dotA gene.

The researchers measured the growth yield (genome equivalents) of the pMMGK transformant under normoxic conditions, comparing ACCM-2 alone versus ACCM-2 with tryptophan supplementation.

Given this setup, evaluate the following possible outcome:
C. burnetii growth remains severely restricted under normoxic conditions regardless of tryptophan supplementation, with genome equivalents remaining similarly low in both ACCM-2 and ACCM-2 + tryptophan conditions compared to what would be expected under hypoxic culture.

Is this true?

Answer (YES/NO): NO